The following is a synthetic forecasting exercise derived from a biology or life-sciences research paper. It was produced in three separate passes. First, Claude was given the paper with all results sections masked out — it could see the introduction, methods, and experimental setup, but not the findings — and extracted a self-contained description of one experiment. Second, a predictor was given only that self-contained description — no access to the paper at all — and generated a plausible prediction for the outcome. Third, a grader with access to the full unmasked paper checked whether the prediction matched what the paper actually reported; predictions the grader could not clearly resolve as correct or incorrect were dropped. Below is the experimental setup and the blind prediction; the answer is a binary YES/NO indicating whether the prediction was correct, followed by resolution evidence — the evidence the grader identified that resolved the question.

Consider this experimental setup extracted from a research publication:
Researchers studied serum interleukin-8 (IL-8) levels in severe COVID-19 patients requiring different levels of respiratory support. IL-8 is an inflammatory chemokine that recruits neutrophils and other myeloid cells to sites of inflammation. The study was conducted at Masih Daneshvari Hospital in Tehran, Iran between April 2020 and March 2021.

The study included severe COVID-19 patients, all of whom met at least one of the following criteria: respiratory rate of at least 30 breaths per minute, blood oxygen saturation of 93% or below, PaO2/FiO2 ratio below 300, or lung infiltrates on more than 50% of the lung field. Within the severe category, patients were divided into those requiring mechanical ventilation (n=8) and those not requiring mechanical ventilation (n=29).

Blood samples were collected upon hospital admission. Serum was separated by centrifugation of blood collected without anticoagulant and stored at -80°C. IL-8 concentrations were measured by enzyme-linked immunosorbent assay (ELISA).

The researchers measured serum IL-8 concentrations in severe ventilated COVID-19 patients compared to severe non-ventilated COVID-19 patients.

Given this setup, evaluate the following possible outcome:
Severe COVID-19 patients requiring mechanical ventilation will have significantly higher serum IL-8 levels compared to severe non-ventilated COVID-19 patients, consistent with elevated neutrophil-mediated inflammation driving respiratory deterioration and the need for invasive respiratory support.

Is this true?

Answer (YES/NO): YES